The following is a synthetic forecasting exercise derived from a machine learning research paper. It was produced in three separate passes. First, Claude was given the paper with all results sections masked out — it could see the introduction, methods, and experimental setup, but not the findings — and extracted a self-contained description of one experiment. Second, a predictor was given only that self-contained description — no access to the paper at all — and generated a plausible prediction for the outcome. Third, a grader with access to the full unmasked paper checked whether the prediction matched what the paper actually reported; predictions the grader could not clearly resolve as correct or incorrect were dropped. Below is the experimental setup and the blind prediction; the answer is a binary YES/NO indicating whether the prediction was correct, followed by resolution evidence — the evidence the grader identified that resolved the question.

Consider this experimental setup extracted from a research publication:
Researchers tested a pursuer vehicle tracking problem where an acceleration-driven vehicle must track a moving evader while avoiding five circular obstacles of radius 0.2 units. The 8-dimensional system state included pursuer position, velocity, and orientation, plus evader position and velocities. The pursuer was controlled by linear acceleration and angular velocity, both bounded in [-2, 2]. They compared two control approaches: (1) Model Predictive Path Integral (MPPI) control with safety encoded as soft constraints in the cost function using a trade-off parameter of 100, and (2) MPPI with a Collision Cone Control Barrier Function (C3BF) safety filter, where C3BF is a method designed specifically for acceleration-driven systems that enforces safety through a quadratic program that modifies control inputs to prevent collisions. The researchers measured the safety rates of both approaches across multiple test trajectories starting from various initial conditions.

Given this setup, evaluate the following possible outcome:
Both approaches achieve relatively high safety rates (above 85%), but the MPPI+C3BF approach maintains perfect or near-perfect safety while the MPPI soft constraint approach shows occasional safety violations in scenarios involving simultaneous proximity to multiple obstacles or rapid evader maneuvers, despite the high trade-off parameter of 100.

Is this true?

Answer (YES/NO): NO